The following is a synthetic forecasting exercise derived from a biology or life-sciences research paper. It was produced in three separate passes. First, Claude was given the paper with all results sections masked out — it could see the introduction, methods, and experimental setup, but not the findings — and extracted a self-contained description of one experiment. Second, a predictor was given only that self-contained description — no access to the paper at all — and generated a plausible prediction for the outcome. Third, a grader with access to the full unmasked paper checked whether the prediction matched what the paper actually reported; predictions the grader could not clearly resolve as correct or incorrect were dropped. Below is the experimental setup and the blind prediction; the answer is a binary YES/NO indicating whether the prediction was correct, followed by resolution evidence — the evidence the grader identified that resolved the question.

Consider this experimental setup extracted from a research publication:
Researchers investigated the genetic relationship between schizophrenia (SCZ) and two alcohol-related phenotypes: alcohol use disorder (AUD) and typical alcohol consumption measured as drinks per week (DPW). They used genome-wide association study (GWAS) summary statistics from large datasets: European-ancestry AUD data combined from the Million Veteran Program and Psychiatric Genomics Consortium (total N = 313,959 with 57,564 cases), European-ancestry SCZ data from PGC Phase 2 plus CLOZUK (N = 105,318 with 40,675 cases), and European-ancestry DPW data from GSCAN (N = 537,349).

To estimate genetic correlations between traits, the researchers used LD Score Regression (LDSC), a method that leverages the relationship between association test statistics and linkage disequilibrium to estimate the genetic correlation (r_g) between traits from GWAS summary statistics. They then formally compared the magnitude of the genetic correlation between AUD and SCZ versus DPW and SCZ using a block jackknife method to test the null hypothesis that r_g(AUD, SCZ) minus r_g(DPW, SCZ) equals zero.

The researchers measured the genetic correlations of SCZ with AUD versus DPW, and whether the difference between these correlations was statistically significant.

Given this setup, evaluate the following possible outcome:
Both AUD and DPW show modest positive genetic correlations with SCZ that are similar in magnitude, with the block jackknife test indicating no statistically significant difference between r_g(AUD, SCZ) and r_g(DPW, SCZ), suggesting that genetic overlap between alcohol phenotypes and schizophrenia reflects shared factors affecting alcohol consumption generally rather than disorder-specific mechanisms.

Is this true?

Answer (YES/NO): NO